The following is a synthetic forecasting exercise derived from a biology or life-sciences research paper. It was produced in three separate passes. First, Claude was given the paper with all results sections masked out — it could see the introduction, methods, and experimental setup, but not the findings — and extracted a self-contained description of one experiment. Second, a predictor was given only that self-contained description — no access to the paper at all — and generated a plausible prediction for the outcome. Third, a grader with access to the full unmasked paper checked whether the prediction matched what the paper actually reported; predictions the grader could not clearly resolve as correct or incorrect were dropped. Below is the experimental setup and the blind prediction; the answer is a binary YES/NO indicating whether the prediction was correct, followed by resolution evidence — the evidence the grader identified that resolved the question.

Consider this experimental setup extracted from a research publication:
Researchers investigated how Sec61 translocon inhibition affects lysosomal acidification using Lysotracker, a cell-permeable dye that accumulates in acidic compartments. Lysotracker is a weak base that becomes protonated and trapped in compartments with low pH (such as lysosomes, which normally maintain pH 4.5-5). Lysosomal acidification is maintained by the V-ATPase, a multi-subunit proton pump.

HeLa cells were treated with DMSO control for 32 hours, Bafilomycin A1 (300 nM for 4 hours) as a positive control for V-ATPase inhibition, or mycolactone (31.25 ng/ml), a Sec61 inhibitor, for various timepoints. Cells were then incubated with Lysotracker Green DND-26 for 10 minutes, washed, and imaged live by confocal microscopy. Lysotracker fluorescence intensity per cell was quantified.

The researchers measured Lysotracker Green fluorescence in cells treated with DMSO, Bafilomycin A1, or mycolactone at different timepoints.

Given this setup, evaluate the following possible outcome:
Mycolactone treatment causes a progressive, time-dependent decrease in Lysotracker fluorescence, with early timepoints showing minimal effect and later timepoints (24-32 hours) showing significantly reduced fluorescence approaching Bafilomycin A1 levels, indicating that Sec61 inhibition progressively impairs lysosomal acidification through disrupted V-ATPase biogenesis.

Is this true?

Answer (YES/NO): NO